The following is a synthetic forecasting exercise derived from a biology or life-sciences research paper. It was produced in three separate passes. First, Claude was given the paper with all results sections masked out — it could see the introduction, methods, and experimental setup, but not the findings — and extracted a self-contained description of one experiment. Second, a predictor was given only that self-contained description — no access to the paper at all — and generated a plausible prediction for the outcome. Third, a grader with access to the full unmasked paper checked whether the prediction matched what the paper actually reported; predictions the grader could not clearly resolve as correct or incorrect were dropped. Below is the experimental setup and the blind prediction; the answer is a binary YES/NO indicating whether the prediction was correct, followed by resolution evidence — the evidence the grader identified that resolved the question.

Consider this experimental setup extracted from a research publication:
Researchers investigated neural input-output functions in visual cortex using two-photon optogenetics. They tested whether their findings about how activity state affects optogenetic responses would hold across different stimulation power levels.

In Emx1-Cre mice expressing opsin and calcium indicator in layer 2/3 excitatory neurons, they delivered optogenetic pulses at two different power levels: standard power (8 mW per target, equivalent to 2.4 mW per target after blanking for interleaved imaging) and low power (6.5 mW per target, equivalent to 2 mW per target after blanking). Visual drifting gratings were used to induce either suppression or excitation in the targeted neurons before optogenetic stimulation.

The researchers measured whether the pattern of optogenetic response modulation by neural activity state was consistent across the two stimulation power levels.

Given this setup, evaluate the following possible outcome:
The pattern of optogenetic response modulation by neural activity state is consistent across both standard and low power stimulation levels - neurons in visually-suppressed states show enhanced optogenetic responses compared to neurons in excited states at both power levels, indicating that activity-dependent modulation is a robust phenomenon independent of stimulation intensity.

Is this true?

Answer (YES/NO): NO